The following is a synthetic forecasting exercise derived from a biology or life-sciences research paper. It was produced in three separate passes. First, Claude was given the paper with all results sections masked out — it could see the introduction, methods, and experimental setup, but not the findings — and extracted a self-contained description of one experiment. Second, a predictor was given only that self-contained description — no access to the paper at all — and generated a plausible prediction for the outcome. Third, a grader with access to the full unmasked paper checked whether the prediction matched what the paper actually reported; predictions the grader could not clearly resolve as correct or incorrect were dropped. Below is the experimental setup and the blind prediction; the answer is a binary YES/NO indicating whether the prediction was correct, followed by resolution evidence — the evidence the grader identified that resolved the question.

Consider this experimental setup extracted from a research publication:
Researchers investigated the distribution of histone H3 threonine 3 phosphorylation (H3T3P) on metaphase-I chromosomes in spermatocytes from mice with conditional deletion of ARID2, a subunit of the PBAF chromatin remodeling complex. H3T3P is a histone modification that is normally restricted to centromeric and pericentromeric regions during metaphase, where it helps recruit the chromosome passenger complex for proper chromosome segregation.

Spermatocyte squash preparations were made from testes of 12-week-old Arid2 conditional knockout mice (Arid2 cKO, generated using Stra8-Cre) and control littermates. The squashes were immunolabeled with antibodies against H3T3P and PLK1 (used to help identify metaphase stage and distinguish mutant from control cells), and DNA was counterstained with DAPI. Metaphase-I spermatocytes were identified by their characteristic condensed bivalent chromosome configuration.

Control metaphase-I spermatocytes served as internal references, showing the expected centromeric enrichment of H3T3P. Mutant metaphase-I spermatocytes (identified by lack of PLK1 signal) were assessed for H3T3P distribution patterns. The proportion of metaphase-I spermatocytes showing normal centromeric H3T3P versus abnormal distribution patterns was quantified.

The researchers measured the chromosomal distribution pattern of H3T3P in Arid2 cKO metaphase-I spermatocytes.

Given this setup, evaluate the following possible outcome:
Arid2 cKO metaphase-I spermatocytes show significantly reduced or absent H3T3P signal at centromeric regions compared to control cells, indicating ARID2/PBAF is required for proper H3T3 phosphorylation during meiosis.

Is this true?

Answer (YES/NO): NO